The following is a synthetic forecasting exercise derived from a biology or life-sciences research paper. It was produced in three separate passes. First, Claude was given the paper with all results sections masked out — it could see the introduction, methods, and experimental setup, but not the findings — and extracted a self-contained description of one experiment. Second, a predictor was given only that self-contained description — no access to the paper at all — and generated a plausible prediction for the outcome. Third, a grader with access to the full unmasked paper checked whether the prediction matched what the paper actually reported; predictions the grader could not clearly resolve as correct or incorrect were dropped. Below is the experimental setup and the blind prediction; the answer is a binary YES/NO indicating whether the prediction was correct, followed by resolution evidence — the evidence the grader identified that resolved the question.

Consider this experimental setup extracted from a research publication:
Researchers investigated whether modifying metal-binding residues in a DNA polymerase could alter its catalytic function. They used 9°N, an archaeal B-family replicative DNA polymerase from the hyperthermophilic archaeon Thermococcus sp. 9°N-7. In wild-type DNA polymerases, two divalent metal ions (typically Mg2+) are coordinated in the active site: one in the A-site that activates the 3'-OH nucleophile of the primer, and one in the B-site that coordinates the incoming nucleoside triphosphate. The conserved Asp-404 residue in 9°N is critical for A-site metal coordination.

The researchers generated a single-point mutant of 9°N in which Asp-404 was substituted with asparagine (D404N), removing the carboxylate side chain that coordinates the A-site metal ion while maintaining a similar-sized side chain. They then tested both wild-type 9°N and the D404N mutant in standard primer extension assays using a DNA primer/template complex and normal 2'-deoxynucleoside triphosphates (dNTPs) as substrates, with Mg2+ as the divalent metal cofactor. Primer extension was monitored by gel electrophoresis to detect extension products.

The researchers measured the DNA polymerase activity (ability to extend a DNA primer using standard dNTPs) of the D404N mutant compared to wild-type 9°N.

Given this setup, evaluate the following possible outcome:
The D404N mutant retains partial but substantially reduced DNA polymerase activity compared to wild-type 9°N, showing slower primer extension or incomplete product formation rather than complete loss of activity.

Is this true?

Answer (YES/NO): YES